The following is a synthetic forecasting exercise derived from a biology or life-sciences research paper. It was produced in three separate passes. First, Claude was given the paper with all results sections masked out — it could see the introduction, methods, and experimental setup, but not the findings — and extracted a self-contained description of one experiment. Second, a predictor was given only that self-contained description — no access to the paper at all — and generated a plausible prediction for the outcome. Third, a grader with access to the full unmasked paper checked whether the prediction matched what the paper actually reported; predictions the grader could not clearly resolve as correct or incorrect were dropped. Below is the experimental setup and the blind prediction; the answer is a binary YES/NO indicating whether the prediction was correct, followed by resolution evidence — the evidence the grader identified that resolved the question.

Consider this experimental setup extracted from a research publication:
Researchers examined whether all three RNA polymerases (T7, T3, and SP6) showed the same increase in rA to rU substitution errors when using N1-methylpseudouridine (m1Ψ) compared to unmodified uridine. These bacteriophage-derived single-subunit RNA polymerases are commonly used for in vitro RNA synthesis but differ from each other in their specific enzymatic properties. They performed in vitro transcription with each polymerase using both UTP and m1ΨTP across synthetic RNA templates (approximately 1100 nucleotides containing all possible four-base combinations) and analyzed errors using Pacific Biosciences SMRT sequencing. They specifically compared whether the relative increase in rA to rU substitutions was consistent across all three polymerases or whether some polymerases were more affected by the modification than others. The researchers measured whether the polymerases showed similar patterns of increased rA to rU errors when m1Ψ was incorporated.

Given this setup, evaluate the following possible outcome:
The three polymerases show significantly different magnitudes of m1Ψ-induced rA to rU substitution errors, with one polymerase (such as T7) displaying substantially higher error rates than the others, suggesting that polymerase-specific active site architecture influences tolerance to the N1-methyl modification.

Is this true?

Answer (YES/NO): NO